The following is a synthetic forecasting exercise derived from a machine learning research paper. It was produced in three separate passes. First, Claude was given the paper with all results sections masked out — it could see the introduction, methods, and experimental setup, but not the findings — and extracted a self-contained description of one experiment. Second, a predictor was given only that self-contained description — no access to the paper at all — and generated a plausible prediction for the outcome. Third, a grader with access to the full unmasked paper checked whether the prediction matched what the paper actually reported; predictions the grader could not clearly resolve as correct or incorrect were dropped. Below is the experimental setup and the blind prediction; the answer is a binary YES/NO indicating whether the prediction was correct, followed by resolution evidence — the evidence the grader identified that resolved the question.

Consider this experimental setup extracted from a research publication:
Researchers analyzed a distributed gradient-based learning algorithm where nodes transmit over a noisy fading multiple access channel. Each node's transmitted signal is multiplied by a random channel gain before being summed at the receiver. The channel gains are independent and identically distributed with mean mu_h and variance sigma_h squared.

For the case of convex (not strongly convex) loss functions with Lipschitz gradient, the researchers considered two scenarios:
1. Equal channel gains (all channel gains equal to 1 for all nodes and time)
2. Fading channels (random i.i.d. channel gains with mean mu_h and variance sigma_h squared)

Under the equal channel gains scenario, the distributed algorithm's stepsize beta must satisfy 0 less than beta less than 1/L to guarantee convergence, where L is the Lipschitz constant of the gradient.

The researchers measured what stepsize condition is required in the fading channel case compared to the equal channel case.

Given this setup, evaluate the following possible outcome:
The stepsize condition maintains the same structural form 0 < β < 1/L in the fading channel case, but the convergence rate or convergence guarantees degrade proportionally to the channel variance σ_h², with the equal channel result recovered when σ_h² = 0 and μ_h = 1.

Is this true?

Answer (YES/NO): NO